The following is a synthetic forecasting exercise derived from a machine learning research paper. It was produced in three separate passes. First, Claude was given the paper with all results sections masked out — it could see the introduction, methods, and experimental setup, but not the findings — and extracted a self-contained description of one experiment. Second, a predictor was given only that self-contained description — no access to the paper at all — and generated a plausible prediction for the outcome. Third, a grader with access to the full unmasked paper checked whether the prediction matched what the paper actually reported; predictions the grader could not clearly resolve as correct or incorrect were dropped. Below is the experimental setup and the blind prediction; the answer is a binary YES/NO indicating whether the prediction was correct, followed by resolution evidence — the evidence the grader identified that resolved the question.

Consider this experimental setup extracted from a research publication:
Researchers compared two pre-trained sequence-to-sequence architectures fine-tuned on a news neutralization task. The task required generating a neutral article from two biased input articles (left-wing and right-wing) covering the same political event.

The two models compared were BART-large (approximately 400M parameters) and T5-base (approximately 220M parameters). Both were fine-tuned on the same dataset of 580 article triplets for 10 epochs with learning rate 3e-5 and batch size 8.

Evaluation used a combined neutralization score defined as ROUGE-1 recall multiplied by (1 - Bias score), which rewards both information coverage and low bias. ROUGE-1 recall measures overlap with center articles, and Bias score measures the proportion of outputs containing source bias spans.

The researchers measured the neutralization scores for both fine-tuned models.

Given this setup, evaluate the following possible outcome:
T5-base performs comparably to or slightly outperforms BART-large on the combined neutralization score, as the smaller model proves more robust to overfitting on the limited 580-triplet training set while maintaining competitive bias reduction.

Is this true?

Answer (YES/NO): NO